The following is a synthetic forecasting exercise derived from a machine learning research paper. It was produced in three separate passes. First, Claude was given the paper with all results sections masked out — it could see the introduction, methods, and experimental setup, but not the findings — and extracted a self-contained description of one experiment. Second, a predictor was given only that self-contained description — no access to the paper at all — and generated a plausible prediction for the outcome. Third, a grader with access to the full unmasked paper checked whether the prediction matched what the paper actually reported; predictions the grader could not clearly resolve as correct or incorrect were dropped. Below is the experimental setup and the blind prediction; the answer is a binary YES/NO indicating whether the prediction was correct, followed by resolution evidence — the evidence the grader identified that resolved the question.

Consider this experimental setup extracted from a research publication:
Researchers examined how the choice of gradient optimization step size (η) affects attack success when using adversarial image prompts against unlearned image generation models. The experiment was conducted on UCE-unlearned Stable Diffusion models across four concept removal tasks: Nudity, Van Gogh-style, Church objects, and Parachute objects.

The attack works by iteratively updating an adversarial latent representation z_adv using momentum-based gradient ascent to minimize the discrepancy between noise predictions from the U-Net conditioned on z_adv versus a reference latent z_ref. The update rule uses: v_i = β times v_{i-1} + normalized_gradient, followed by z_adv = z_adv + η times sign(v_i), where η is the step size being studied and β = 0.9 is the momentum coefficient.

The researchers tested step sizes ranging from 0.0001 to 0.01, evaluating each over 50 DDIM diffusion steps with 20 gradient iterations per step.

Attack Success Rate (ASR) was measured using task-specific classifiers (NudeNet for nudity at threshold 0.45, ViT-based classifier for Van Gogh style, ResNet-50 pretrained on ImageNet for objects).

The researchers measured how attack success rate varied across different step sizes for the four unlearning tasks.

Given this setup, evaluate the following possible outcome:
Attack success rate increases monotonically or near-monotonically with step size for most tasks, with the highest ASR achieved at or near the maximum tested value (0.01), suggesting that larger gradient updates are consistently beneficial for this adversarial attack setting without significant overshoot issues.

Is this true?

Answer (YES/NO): NO